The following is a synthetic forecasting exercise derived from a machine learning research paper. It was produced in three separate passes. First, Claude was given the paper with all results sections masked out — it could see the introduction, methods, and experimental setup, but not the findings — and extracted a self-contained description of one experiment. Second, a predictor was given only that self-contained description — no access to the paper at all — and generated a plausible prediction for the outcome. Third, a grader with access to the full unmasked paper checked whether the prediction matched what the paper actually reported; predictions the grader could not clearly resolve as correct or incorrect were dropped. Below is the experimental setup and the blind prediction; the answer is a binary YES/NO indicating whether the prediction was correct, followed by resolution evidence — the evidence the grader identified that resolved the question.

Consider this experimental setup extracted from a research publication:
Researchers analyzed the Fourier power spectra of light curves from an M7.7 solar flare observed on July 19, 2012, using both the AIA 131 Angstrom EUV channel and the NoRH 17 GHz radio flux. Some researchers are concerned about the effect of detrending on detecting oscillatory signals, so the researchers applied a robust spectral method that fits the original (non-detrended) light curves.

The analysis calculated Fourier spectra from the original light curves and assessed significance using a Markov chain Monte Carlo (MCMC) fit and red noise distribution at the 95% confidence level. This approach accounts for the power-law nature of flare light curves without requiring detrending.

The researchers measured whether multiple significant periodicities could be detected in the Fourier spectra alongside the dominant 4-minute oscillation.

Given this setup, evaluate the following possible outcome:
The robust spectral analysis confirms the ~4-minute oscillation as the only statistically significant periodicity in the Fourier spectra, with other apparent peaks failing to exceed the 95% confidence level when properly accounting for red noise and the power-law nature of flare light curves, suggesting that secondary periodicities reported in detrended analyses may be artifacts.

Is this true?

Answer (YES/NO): NO